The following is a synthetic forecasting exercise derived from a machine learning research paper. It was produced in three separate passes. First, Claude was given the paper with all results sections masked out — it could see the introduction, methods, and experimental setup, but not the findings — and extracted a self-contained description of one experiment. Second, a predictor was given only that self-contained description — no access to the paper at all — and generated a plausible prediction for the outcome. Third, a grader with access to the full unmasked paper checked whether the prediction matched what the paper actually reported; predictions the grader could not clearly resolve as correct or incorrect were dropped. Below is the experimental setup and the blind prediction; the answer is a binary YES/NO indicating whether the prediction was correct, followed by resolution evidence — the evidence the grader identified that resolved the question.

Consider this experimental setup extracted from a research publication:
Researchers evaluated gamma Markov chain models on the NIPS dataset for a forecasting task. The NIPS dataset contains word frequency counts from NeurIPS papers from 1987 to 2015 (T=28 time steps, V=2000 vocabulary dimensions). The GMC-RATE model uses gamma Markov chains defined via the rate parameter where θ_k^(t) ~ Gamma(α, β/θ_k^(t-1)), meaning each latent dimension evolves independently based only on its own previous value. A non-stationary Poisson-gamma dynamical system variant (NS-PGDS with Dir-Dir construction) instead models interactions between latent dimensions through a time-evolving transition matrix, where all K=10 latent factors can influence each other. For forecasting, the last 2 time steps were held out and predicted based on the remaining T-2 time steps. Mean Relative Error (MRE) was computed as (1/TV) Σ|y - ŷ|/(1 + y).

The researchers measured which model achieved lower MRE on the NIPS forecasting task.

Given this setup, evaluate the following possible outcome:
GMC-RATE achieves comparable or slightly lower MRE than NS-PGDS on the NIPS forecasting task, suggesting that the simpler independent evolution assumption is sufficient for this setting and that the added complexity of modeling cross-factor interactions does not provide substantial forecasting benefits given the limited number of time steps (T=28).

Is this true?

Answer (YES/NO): YES